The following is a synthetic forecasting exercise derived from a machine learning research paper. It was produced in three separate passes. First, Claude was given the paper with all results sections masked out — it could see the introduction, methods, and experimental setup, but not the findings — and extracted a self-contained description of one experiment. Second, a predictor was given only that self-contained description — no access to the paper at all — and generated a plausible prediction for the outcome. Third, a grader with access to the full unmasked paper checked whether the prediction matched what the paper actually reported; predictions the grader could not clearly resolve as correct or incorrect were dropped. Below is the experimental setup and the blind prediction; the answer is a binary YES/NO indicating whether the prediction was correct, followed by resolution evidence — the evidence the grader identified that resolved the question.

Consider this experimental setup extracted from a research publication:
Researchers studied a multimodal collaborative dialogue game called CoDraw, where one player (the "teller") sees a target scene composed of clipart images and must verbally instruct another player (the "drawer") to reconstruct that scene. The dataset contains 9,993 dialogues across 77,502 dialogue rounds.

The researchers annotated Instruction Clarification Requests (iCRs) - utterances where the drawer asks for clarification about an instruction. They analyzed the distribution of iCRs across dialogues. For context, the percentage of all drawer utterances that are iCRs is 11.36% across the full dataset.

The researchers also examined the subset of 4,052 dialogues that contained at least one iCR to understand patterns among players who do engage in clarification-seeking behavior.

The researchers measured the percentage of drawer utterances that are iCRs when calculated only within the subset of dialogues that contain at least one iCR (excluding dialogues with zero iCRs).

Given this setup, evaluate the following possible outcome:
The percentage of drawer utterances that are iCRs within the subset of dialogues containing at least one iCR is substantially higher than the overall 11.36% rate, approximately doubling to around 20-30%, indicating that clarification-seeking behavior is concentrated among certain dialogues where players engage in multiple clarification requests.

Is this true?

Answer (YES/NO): YES